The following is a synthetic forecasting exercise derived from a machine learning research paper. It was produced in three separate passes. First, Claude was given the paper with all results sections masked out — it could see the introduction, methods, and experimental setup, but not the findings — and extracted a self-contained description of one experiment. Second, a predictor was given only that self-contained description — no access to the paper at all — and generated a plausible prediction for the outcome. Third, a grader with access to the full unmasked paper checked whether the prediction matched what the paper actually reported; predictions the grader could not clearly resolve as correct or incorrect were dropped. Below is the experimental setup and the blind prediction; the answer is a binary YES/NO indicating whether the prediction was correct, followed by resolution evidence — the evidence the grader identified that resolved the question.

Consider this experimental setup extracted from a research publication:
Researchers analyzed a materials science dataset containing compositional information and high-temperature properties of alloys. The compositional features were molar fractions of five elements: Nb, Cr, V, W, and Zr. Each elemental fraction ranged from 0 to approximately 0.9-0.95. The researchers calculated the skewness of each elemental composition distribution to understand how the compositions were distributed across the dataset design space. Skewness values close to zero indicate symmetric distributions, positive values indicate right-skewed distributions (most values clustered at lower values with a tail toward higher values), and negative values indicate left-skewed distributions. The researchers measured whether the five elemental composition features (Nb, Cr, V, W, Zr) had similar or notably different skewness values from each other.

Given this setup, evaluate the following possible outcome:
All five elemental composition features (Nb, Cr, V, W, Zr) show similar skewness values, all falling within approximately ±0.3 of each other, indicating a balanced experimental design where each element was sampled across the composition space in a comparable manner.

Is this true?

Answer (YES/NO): YES